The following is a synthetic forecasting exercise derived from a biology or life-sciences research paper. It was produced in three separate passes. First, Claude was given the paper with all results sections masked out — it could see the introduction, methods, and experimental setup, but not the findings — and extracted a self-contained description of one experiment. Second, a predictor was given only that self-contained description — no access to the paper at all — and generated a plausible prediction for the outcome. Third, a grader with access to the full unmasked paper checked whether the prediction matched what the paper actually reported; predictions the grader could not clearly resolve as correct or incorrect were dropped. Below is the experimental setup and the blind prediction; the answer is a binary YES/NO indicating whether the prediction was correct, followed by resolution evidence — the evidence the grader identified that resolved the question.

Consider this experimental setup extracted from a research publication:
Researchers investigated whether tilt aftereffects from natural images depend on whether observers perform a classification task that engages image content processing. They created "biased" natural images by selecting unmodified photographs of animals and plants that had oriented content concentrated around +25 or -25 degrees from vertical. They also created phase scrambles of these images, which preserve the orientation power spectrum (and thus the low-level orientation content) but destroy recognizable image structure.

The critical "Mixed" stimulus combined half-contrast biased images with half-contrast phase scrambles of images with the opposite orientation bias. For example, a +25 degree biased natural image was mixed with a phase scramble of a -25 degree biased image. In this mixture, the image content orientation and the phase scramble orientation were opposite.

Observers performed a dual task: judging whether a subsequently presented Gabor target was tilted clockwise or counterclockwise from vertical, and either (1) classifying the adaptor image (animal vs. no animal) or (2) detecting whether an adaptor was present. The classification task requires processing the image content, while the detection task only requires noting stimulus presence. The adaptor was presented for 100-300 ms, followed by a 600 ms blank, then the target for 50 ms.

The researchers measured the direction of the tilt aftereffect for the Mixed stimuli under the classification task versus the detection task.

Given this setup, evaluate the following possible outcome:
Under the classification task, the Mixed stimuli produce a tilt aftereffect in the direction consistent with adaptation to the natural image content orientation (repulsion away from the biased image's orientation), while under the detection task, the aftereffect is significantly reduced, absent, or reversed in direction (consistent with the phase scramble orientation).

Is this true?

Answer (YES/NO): YES